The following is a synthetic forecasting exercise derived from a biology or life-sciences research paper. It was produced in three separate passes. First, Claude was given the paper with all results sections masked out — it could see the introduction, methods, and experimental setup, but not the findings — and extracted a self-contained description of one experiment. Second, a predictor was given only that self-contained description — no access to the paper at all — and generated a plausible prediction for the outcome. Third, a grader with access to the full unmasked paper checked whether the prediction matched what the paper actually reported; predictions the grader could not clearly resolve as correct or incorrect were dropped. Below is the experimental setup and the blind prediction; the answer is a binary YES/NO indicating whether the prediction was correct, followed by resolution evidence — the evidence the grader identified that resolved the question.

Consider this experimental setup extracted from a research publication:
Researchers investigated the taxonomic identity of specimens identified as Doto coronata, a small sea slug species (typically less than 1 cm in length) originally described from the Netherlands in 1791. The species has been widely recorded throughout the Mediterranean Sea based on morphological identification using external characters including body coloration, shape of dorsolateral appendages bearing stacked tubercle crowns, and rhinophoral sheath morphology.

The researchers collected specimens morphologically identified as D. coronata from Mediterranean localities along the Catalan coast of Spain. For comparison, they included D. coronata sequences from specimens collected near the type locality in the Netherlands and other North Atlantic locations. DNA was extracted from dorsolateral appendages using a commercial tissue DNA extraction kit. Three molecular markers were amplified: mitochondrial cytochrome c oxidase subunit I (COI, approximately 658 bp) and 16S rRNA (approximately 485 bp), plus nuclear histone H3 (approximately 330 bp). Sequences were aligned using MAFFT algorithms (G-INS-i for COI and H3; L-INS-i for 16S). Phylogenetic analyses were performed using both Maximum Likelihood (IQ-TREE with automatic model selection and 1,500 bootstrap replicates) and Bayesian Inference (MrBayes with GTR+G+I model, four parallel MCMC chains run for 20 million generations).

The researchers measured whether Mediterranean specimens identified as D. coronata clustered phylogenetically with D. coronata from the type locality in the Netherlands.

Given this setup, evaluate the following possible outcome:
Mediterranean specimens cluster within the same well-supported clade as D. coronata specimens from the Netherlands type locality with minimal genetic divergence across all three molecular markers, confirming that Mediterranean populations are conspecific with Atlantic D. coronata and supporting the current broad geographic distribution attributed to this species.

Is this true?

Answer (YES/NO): NO